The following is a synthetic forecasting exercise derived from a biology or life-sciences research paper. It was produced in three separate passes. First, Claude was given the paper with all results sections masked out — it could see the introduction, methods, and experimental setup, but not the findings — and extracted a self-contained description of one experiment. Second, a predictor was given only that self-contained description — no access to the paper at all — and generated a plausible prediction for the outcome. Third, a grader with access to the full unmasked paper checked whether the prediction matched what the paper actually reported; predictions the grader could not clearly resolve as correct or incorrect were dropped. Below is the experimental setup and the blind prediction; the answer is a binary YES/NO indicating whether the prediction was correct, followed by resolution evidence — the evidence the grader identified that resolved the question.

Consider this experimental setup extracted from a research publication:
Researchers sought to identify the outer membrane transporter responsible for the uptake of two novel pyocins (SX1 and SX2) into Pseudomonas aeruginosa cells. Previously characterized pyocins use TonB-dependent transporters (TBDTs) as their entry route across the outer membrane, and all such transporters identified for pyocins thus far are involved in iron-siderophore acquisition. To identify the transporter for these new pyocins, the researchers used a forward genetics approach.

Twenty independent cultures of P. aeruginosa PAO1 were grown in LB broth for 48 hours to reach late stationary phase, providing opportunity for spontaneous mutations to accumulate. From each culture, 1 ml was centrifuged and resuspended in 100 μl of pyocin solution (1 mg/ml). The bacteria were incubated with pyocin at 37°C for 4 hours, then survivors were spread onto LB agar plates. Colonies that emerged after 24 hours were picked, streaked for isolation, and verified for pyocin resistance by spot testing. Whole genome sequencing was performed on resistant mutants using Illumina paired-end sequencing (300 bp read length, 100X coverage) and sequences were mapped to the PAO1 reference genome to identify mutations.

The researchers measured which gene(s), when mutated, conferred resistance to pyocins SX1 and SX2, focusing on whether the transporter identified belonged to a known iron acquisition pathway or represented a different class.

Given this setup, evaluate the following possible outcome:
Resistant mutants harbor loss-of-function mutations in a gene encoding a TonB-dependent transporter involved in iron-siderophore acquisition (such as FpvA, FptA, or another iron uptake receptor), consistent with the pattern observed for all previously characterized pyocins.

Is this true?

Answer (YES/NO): NO